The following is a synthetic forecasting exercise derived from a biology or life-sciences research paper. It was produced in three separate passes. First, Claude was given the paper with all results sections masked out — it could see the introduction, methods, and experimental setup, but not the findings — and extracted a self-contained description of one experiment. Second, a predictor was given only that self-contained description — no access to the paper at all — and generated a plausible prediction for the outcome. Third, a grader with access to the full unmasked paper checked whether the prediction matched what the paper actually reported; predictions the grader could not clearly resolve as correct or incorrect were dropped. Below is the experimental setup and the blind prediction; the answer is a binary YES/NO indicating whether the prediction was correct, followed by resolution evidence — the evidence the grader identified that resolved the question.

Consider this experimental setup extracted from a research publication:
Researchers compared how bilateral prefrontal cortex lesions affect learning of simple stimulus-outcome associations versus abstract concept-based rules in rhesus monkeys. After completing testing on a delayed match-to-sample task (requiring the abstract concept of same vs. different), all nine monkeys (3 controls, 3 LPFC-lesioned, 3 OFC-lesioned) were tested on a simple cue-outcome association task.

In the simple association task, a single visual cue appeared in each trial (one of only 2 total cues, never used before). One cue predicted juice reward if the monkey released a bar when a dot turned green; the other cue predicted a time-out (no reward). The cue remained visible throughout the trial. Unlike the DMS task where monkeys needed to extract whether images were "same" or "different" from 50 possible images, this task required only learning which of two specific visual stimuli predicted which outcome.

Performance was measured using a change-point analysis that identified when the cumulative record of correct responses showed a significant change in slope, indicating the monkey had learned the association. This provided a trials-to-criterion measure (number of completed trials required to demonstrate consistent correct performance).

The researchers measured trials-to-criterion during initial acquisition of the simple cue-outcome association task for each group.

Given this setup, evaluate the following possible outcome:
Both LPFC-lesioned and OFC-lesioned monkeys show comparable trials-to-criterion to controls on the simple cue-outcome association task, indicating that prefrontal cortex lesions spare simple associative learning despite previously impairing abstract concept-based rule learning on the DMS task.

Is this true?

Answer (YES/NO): NO